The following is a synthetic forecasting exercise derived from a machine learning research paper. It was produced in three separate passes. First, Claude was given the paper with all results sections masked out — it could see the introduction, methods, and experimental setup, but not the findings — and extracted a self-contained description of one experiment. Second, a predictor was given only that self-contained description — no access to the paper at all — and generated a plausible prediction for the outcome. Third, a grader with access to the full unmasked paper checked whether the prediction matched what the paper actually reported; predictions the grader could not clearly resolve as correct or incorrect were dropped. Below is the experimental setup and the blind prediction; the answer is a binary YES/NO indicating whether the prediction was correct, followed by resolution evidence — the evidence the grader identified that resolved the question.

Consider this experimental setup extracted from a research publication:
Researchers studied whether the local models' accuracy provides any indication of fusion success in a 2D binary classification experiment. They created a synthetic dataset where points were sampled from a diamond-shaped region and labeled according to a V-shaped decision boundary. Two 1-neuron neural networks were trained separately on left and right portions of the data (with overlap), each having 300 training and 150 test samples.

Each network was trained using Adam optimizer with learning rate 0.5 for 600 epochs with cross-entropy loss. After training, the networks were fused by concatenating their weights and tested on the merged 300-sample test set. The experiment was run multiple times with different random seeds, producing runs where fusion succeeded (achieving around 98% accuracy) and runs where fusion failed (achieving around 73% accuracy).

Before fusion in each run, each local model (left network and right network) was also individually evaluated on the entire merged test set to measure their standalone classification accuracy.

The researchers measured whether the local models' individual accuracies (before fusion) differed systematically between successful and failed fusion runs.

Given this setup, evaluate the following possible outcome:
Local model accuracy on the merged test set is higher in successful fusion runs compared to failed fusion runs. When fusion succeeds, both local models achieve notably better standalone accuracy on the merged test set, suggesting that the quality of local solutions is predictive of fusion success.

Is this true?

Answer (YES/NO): NO